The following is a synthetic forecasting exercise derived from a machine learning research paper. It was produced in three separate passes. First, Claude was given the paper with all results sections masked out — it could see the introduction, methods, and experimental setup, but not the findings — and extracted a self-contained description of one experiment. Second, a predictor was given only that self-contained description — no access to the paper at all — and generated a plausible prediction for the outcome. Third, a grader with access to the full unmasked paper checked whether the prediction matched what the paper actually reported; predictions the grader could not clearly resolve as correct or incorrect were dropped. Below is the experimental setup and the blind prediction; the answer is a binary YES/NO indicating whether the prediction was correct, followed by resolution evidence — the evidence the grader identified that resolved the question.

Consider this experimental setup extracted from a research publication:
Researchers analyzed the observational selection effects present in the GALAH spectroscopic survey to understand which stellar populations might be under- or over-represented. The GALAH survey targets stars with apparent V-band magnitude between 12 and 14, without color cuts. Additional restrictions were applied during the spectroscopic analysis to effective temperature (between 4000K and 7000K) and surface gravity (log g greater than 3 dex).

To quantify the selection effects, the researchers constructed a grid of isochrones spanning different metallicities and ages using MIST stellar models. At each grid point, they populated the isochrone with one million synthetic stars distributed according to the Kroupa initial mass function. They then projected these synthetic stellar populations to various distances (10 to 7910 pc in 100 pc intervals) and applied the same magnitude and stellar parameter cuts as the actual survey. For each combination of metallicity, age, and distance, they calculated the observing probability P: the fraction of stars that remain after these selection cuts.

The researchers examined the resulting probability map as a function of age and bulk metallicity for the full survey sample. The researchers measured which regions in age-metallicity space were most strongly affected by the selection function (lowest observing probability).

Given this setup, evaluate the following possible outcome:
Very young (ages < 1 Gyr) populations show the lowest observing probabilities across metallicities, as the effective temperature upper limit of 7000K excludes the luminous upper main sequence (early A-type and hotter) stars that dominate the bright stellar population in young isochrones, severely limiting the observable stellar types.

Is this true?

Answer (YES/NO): NO